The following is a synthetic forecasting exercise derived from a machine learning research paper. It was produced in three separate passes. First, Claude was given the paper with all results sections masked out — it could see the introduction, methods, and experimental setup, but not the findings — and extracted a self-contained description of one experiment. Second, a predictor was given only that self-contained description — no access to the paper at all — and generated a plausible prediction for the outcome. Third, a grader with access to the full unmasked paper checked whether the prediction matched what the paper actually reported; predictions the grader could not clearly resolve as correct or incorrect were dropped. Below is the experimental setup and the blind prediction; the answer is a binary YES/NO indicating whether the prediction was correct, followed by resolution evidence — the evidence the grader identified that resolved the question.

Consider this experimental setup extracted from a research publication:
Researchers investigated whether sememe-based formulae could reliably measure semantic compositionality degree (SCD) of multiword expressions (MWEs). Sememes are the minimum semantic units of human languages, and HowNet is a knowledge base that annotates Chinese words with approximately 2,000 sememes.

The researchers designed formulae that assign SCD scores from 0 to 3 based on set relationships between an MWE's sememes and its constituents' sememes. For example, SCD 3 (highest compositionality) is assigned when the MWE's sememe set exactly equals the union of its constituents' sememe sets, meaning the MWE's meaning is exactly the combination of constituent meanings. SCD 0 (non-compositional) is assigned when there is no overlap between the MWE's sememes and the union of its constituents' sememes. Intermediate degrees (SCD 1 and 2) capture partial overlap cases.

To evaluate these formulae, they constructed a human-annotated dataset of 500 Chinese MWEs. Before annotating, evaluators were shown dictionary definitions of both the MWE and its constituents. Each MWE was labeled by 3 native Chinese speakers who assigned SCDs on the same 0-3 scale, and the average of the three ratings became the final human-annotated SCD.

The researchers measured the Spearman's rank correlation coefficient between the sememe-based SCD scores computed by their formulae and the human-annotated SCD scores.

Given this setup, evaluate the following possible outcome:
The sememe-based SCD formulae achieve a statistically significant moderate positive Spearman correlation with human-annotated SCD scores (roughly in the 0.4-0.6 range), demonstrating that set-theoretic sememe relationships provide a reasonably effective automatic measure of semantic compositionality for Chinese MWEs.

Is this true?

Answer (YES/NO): NO